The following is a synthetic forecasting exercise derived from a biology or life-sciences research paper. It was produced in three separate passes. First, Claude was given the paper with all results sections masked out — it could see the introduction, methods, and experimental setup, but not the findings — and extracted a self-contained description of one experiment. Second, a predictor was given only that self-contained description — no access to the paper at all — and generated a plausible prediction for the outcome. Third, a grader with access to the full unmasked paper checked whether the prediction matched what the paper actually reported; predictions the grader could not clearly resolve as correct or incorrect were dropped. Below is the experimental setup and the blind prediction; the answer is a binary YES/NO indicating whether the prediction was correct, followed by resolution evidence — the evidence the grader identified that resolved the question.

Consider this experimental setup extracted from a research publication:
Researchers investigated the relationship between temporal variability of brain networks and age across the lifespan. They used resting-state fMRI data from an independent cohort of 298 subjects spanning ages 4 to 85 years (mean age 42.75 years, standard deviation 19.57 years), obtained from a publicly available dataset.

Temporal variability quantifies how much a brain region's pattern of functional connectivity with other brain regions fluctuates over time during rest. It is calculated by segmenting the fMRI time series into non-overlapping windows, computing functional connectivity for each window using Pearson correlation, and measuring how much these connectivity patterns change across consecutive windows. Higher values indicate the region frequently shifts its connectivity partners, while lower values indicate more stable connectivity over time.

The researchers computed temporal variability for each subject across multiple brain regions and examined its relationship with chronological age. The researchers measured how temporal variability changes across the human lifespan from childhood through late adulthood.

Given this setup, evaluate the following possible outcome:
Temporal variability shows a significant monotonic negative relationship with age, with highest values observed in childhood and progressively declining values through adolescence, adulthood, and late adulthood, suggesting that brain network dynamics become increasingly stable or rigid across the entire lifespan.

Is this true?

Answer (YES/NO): YES